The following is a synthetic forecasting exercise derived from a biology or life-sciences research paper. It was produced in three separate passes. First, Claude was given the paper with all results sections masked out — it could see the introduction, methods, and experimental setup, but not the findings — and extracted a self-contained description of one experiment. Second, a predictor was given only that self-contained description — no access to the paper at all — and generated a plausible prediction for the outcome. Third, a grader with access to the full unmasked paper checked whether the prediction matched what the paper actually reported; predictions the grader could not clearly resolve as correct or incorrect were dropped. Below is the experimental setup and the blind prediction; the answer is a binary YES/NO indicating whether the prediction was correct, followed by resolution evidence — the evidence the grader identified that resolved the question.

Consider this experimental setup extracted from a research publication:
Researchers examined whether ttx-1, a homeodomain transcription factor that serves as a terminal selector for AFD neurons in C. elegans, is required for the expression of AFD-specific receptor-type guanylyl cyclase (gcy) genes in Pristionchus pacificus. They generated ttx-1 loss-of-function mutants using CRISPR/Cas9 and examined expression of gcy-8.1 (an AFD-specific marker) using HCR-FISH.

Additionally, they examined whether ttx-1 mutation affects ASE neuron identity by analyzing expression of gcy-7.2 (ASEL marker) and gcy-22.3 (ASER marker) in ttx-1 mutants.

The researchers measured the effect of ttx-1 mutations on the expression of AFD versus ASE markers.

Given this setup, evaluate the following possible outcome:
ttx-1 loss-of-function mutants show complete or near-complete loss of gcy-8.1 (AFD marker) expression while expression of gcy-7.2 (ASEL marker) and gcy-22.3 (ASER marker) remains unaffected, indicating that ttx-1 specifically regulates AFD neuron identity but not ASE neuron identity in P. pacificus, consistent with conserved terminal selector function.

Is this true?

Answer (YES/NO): NO